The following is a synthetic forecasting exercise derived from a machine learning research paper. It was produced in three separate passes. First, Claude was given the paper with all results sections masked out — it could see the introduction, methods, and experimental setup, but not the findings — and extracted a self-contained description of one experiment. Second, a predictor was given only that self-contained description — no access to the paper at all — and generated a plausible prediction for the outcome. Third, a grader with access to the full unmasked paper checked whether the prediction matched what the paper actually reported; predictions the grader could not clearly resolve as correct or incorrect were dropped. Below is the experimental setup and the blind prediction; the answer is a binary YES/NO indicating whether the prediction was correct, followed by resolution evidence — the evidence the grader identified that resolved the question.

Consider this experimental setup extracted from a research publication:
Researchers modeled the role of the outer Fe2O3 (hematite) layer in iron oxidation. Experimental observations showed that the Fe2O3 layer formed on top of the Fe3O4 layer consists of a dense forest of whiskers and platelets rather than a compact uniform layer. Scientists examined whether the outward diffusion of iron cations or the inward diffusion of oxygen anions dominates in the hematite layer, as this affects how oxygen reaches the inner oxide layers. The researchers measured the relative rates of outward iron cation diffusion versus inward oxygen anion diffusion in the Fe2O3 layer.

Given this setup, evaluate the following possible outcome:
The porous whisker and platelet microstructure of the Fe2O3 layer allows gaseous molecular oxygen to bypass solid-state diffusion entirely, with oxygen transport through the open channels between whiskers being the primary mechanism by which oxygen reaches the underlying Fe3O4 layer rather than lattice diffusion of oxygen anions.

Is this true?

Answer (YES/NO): NO